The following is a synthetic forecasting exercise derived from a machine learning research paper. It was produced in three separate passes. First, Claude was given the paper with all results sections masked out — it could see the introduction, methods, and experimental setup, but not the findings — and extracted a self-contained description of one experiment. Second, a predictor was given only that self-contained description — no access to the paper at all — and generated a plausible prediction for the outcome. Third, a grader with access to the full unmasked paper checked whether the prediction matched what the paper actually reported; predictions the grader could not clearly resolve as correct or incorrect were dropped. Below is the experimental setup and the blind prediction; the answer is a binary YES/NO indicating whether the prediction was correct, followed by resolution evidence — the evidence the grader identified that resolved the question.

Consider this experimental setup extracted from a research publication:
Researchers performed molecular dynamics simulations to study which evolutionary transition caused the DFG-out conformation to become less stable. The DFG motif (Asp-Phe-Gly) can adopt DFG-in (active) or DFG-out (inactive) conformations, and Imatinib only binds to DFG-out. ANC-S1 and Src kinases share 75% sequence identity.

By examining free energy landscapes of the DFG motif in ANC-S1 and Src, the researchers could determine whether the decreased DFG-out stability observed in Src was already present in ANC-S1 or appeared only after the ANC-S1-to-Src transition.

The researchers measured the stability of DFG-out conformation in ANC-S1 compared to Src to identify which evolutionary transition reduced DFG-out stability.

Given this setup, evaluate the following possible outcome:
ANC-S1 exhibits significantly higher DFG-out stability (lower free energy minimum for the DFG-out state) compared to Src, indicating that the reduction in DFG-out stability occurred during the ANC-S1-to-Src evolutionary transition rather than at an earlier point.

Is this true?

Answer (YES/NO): YES